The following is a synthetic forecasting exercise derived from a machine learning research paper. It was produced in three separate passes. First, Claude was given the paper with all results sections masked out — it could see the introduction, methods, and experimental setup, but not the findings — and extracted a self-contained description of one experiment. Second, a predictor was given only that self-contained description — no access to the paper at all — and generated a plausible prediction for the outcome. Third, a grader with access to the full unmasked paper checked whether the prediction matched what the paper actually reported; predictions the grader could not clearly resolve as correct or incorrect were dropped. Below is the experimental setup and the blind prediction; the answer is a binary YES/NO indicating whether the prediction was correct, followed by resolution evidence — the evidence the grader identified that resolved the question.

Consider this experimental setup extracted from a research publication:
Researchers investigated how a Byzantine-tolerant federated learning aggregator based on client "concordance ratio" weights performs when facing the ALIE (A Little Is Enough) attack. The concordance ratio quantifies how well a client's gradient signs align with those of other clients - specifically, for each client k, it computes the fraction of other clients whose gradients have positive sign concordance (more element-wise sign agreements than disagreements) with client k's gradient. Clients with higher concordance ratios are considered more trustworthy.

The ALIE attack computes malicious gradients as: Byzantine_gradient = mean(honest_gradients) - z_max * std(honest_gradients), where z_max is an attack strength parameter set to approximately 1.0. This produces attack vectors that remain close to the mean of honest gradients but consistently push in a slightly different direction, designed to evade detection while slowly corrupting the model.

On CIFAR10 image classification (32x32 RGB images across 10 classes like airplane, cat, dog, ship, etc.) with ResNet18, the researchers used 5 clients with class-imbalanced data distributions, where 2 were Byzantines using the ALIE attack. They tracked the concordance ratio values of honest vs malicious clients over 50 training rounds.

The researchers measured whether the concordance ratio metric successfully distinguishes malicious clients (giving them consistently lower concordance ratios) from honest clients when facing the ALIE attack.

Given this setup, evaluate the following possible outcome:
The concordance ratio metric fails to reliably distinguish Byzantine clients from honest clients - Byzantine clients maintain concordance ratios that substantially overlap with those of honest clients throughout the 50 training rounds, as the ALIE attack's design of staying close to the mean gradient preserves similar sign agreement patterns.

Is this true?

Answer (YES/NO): YES